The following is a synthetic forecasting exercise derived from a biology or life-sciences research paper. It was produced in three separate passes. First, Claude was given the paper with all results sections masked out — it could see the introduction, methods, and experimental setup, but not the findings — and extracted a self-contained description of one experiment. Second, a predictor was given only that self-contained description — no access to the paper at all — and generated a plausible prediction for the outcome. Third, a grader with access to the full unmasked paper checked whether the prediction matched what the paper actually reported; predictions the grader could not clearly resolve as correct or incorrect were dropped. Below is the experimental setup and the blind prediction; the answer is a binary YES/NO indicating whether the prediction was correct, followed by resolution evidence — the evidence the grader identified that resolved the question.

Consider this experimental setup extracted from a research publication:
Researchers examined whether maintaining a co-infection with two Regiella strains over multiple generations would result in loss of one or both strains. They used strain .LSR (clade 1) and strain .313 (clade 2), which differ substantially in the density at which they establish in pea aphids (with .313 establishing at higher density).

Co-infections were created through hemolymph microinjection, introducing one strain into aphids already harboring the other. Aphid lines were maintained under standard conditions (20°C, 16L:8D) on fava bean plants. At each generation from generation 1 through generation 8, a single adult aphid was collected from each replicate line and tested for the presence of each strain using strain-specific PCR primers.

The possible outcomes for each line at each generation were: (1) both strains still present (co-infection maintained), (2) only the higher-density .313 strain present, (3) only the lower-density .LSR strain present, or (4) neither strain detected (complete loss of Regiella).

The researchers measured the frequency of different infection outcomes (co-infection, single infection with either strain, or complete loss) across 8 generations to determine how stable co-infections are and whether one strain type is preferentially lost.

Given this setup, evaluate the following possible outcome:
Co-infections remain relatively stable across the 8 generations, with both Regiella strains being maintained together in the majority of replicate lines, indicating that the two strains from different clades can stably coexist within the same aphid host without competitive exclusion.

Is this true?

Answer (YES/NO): NO